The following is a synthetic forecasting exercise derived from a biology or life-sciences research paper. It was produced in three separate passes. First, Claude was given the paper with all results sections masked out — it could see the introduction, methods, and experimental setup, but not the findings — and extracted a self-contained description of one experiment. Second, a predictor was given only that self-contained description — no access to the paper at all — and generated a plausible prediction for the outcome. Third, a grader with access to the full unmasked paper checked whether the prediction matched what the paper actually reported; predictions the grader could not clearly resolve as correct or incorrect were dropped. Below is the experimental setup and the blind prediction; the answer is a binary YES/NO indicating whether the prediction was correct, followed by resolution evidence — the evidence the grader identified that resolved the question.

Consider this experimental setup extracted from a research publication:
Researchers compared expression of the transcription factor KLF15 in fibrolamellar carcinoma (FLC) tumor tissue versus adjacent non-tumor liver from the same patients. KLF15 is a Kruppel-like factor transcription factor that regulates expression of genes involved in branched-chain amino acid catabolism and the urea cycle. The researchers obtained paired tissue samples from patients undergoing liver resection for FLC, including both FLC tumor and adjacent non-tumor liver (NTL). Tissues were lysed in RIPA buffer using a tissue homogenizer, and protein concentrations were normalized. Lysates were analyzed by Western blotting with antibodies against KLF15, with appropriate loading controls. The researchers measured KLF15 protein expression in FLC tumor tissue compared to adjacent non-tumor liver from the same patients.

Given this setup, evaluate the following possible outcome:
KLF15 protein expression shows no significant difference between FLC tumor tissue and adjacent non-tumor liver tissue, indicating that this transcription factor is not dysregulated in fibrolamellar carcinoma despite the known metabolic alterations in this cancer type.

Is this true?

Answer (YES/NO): NO